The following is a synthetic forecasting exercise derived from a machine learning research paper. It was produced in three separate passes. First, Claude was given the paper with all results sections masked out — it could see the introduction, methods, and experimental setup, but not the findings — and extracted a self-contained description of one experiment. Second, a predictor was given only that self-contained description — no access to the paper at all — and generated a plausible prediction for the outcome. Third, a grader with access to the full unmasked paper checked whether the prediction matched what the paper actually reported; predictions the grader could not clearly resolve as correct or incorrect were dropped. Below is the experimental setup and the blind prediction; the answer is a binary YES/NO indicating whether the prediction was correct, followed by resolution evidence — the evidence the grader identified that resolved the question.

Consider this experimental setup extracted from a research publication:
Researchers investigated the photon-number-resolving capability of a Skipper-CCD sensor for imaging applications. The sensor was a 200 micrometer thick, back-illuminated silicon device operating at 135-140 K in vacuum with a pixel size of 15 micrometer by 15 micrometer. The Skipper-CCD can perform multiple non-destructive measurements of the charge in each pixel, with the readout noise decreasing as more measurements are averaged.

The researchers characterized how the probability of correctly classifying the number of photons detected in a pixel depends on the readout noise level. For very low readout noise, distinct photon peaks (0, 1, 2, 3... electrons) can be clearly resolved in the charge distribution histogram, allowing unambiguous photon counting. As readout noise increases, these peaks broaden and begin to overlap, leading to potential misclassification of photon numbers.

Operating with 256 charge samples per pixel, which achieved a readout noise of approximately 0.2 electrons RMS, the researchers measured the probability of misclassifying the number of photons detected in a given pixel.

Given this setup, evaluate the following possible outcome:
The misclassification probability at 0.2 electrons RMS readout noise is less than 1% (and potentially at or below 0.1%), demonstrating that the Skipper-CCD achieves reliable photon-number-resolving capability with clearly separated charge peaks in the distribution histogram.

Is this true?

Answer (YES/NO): YES